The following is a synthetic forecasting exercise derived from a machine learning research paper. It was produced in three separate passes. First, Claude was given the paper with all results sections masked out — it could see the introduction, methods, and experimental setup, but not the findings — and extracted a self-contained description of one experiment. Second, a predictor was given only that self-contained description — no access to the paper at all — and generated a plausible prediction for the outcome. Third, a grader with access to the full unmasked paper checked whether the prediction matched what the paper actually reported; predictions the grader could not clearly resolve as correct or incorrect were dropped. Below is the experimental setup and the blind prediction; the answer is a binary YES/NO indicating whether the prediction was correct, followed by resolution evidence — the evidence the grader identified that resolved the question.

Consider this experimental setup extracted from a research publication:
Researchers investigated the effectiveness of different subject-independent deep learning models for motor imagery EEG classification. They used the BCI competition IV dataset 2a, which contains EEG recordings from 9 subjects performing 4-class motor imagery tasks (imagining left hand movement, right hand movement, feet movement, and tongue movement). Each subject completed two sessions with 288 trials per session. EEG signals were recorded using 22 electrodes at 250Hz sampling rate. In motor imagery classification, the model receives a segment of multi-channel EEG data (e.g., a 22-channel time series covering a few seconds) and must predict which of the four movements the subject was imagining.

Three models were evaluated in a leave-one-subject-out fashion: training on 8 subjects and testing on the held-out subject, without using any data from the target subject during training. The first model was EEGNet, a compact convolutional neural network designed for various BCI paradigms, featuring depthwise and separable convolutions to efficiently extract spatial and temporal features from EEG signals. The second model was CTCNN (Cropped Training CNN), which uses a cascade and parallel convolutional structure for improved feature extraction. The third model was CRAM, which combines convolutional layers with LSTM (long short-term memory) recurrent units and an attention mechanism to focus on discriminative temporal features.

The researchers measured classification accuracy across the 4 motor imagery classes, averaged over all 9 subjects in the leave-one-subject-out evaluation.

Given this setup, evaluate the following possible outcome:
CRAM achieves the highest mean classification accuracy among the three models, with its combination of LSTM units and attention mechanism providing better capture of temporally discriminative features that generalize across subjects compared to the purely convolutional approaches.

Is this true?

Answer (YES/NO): YES